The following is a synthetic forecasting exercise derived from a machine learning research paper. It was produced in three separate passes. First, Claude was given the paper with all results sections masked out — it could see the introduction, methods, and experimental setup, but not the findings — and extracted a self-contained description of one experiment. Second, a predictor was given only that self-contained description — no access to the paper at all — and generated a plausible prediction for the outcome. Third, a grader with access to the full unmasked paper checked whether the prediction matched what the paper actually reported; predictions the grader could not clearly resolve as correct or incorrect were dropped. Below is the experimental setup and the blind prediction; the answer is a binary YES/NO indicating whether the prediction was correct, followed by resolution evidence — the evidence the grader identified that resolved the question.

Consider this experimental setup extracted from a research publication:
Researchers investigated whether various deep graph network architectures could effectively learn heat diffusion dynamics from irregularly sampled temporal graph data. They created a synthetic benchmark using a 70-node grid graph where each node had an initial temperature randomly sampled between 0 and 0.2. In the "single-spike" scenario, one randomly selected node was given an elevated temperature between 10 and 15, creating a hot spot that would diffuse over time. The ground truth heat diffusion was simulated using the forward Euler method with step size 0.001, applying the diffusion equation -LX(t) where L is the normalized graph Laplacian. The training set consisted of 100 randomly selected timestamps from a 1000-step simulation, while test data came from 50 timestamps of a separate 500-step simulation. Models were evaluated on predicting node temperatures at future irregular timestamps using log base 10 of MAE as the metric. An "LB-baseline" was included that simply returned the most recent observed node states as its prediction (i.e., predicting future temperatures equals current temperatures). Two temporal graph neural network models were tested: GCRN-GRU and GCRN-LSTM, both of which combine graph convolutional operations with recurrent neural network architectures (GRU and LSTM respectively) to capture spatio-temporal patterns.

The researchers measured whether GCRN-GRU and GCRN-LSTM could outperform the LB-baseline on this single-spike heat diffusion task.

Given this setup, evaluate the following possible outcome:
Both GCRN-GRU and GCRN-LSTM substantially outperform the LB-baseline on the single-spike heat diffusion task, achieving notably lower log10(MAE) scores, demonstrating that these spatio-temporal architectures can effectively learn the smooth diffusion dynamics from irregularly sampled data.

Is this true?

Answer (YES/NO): NO